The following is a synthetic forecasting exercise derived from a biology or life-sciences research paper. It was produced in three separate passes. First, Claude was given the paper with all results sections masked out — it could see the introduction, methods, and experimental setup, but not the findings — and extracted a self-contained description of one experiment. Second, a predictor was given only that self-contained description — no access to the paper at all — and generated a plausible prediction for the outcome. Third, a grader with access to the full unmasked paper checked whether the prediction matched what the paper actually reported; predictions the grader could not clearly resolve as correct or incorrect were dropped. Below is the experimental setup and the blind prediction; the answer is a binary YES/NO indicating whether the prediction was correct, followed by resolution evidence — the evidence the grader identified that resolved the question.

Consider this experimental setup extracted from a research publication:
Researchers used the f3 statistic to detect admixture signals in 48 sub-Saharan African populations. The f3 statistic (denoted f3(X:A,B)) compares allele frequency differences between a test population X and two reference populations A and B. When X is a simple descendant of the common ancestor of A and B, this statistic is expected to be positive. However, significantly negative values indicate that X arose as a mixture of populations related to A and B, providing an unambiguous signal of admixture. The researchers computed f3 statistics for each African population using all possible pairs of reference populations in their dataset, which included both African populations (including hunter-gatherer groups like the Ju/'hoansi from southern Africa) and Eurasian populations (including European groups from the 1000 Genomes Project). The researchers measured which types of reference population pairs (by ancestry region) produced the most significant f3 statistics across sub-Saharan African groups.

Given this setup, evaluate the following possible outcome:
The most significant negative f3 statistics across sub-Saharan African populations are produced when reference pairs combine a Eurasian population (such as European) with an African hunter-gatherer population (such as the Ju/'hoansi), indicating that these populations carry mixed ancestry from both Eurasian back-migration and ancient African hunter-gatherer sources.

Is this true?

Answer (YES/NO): NO